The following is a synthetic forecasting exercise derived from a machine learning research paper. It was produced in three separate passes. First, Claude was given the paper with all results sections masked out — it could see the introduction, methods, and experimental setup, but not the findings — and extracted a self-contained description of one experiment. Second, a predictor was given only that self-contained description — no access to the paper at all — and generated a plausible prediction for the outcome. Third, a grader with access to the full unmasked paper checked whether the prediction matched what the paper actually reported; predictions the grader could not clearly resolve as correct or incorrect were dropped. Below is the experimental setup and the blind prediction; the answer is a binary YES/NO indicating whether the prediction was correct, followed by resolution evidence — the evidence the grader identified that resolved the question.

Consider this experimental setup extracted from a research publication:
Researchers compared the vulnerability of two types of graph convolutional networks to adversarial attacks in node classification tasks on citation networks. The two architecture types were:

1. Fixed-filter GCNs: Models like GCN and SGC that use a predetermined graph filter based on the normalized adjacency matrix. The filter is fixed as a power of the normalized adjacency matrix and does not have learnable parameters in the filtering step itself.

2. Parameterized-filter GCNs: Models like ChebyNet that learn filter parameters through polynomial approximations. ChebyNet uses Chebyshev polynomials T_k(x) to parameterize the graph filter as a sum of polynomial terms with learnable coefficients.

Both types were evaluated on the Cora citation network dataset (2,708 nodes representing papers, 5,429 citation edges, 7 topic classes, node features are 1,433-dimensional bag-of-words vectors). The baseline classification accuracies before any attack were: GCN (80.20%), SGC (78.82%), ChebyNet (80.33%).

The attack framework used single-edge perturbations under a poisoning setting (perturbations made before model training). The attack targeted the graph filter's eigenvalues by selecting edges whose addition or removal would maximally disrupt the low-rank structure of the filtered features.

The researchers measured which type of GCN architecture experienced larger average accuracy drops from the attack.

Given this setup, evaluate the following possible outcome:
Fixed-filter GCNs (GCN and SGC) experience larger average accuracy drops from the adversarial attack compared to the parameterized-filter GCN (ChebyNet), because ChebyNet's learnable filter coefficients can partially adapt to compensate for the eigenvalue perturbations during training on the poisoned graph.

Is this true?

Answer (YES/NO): NO